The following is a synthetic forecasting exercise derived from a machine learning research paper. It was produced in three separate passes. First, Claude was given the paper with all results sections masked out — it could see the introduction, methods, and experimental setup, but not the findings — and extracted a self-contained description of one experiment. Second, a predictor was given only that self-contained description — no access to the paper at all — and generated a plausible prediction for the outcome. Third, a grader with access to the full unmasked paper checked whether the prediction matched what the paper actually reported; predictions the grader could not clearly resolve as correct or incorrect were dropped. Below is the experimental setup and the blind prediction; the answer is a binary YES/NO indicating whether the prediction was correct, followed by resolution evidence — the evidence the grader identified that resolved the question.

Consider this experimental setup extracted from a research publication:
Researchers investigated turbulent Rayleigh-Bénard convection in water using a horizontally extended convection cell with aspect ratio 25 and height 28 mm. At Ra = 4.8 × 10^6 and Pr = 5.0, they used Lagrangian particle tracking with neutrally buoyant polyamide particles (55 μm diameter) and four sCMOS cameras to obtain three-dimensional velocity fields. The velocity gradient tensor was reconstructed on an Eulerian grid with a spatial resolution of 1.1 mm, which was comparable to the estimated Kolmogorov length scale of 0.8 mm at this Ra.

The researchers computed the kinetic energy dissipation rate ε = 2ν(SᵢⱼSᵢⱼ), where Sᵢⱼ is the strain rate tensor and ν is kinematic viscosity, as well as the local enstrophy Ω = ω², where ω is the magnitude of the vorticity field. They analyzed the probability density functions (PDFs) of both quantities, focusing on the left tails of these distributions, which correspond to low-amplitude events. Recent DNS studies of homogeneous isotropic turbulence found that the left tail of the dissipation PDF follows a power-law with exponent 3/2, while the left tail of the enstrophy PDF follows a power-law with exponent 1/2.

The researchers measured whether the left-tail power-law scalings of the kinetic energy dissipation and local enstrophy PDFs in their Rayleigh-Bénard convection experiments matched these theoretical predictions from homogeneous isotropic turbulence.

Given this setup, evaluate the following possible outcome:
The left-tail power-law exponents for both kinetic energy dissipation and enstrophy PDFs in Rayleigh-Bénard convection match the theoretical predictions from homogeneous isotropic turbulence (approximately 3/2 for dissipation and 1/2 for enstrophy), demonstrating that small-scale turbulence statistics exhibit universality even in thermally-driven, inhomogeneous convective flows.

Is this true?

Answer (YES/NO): YES